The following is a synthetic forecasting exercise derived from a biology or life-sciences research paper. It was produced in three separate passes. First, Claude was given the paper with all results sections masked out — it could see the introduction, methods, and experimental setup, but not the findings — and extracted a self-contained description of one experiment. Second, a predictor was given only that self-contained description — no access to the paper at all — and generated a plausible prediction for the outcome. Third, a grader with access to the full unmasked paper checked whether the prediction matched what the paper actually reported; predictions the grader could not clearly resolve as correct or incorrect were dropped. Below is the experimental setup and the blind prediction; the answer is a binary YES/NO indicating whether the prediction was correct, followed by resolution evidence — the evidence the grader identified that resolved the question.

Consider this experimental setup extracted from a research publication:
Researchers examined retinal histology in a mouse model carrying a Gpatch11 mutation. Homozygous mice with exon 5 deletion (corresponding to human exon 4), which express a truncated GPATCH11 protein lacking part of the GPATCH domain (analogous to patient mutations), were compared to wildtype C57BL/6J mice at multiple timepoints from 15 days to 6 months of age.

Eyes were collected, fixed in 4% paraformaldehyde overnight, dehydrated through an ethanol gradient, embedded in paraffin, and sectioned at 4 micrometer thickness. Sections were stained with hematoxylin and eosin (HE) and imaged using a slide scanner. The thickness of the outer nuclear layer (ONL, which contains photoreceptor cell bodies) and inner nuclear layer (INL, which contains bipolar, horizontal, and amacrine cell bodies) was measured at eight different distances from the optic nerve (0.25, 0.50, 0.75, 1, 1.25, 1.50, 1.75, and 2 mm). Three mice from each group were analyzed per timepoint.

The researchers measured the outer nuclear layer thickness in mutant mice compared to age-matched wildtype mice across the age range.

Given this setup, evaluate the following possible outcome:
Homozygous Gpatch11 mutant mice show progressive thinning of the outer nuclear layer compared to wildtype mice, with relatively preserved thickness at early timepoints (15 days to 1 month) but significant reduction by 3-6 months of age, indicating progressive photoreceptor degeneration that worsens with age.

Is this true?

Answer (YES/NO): YES